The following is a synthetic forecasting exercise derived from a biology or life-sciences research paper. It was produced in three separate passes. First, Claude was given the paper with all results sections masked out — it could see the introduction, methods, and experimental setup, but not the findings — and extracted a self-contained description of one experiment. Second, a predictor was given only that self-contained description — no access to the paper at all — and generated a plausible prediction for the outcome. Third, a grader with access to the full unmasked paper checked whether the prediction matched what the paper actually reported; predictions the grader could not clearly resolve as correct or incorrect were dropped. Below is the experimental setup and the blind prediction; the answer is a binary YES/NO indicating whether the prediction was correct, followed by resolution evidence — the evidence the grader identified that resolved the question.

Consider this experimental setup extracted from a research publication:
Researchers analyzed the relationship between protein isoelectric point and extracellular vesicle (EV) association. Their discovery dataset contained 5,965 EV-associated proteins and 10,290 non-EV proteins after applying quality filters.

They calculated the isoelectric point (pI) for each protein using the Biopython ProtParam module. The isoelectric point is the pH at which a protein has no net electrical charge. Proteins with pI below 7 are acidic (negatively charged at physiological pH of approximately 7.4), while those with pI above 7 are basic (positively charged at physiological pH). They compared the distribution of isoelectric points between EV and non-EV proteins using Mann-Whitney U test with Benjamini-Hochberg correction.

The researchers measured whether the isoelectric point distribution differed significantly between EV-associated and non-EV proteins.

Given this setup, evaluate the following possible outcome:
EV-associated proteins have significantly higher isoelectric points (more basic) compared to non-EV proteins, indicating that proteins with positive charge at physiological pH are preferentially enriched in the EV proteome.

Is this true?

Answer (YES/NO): NO